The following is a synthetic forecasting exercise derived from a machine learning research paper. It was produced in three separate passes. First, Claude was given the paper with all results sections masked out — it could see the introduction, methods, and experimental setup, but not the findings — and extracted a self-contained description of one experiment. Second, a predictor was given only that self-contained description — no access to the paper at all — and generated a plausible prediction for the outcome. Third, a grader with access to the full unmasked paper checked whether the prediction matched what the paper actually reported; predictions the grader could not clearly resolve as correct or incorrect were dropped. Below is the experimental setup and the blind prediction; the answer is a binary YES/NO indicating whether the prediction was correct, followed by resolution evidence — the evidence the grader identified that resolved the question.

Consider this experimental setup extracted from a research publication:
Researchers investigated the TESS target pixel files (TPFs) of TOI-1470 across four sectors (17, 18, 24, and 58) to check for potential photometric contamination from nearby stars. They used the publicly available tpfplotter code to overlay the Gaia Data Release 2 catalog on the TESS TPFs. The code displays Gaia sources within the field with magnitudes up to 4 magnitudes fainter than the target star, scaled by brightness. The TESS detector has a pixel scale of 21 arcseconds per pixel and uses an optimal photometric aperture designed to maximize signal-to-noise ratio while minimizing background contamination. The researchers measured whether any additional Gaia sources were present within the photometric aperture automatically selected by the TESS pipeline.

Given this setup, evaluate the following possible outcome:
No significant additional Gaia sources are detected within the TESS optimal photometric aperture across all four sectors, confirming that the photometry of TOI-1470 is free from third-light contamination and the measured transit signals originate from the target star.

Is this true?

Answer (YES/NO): YES